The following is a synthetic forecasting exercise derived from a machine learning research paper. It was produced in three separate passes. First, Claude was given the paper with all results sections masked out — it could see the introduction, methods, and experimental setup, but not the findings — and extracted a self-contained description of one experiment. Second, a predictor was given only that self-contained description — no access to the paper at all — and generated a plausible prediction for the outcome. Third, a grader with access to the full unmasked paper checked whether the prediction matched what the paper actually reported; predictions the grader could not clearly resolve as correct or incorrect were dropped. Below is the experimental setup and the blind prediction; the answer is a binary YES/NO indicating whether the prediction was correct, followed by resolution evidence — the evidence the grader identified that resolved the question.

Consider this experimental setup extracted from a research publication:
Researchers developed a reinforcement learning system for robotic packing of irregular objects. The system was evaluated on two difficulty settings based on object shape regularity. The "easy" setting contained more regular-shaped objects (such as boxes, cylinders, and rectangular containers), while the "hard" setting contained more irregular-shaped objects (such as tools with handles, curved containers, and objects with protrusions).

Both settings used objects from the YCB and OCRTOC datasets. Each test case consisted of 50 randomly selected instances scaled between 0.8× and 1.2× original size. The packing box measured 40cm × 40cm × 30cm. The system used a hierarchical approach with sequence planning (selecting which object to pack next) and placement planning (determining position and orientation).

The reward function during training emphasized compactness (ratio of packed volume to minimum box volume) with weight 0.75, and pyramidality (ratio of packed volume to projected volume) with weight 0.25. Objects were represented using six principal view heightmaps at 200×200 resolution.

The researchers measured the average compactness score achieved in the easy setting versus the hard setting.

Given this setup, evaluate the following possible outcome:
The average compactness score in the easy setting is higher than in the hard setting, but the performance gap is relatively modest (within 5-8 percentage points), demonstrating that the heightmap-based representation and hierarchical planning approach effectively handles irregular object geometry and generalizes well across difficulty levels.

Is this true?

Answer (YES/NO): NO